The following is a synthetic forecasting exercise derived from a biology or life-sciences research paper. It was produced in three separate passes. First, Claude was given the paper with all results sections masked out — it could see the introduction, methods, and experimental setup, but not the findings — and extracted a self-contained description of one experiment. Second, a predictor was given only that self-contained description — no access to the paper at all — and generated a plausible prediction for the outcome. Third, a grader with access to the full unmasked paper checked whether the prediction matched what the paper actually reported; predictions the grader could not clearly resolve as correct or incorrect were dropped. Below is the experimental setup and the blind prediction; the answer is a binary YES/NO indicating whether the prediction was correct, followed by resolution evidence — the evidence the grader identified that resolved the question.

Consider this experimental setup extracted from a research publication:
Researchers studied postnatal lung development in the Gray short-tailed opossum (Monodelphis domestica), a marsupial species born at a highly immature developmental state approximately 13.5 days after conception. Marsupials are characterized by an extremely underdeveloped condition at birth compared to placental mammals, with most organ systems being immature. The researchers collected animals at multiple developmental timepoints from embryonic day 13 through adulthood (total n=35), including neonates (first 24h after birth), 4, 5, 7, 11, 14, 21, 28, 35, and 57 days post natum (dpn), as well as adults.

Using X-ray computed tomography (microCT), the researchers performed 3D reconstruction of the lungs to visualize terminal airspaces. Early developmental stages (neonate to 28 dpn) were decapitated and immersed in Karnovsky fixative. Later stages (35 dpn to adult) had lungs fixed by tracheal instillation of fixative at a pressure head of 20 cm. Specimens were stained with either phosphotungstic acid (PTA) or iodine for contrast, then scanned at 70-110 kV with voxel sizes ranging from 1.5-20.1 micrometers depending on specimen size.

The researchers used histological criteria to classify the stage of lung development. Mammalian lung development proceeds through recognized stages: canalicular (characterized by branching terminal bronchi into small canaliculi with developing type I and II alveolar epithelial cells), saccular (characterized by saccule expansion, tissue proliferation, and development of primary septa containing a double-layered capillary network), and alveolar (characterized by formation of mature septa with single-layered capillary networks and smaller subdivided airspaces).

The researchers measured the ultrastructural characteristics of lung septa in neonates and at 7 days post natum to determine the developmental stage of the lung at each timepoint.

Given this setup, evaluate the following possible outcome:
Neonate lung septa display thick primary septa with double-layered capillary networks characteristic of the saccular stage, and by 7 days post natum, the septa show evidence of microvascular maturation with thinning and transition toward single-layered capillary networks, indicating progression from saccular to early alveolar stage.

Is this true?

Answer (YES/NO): NO